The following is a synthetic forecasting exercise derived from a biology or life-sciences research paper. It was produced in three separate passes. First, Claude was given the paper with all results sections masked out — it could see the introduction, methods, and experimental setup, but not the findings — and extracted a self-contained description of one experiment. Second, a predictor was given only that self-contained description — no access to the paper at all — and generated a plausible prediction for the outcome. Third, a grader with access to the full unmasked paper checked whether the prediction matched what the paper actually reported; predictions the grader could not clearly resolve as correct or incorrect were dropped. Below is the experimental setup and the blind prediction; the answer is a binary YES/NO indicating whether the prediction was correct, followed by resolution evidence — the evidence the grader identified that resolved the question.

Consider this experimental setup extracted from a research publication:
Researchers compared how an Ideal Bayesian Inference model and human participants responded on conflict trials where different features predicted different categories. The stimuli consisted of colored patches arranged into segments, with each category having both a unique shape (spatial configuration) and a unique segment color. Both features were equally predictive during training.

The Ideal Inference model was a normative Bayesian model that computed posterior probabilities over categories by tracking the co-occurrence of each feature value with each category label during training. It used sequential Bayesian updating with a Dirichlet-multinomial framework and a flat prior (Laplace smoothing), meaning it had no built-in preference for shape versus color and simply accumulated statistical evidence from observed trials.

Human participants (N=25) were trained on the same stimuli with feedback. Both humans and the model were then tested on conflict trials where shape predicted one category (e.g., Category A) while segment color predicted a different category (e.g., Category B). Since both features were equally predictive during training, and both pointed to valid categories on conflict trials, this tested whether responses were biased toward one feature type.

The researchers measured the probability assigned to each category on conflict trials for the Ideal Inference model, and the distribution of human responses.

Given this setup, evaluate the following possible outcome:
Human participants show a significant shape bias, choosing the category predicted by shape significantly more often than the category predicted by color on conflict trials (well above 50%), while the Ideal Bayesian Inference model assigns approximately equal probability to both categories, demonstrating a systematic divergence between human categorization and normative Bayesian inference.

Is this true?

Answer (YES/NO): YES